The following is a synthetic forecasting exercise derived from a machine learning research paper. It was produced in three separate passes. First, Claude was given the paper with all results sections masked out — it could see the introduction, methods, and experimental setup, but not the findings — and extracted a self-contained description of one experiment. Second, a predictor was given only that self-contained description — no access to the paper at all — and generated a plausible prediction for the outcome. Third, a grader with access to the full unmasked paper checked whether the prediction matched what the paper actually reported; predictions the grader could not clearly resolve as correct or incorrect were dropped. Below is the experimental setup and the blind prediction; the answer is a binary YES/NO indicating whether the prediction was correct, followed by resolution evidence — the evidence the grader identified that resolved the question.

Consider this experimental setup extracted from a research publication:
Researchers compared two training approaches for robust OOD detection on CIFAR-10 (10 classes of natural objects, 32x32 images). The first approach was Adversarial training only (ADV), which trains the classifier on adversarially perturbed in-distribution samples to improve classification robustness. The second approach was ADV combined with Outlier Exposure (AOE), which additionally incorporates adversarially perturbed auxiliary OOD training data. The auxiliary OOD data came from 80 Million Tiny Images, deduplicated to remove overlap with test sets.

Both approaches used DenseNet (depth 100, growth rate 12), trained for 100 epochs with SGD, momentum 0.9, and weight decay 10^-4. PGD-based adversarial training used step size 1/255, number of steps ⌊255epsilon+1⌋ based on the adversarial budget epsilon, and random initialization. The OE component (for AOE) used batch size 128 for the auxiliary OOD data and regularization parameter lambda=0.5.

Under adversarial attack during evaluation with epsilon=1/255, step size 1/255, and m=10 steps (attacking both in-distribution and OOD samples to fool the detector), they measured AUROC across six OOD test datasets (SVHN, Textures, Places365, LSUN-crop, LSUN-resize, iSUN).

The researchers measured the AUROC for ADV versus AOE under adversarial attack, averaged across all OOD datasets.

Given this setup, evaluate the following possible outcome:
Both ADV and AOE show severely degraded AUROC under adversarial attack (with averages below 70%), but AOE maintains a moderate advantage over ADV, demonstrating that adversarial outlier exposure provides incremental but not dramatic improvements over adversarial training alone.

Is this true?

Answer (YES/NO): NO